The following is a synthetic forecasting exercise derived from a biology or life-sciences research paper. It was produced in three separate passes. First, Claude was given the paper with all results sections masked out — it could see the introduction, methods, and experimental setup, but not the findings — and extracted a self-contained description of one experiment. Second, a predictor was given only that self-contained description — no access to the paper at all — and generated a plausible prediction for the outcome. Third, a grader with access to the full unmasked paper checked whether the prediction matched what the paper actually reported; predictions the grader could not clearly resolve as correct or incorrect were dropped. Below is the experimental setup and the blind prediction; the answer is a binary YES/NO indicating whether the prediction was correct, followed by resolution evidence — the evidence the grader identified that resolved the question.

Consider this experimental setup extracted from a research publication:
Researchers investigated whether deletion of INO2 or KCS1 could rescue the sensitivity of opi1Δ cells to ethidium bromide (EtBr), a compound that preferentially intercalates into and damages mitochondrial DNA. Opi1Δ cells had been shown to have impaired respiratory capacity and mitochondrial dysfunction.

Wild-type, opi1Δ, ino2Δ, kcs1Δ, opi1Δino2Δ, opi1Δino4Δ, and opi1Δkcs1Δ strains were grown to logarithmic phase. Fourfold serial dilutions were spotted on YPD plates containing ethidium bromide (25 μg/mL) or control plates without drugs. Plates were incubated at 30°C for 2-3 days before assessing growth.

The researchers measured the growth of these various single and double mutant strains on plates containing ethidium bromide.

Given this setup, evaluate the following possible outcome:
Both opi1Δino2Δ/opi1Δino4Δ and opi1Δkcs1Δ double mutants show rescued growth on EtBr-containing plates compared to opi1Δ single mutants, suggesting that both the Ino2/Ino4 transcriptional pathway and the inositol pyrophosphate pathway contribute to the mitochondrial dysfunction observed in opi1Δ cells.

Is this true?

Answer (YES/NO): YES